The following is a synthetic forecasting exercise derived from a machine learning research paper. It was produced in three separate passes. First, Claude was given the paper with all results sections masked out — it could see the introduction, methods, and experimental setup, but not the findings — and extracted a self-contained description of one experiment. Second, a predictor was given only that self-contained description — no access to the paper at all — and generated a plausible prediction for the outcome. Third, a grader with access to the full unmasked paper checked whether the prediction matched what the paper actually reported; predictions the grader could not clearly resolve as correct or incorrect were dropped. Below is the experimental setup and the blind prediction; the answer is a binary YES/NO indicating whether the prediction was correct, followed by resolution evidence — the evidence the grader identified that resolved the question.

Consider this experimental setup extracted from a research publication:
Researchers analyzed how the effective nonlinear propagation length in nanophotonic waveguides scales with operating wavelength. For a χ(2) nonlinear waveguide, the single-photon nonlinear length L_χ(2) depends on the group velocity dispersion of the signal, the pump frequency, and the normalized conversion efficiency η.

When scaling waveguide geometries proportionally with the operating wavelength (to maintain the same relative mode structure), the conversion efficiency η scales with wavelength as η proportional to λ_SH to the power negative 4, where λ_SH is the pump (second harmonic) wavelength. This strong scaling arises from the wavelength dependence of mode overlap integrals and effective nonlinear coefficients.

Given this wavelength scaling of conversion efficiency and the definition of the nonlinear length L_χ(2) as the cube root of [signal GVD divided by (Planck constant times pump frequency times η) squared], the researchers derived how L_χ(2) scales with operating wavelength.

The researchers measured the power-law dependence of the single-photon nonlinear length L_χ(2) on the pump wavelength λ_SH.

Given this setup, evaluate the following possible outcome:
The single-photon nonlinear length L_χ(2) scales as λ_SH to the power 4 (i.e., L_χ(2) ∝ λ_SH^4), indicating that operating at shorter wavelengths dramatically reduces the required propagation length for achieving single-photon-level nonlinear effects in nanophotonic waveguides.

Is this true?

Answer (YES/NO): NO